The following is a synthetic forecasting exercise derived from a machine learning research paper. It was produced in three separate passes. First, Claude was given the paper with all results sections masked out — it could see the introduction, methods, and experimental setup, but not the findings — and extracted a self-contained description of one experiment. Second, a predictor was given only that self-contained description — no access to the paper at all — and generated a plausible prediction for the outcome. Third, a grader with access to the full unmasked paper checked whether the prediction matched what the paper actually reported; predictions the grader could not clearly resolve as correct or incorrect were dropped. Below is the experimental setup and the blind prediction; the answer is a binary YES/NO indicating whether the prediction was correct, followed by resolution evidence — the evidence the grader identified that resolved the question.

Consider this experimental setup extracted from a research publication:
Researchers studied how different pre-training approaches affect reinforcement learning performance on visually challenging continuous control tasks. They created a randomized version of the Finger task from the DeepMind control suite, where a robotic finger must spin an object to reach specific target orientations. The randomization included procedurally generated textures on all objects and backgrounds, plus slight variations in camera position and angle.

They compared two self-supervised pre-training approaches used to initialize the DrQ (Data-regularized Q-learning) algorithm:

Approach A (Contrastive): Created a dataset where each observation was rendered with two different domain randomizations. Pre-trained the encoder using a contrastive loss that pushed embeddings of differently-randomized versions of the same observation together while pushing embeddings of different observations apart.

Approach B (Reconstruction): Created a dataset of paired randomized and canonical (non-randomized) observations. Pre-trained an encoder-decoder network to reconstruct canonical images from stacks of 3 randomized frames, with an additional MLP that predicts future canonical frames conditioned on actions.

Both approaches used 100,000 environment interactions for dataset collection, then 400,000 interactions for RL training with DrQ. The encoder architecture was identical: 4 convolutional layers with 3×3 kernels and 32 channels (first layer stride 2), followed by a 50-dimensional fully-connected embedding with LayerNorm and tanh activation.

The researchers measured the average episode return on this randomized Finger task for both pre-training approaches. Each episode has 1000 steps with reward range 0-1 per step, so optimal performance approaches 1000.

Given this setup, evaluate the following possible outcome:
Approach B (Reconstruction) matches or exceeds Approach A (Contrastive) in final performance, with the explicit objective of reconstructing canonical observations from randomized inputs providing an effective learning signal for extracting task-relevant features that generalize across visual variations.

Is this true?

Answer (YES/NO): NO